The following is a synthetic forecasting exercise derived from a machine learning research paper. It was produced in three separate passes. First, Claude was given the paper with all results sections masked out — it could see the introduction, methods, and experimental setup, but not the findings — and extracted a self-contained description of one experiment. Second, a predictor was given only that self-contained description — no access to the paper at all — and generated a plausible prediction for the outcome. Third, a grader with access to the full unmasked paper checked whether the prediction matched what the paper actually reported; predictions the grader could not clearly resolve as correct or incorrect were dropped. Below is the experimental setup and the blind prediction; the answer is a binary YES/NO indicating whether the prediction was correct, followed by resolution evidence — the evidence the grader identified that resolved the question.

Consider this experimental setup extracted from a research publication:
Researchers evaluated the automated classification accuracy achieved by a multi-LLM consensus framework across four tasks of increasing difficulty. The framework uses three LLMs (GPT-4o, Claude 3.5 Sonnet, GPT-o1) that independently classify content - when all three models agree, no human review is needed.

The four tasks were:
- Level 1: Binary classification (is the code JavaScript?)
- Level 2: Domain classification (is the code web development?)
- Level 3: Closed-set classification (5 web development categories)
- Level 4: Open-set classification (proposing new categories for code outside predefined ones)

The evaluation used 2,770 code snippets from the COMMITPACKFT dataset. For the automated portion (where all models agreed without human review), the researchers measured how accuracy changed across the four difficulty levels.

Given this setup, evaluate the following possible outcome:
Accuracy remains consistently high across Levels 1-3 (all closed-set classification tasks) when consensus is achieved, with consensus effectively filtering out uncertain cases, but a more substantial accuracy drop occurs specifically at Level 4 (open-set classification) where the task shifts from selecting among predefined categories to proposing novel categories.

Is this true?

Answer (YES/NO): YES